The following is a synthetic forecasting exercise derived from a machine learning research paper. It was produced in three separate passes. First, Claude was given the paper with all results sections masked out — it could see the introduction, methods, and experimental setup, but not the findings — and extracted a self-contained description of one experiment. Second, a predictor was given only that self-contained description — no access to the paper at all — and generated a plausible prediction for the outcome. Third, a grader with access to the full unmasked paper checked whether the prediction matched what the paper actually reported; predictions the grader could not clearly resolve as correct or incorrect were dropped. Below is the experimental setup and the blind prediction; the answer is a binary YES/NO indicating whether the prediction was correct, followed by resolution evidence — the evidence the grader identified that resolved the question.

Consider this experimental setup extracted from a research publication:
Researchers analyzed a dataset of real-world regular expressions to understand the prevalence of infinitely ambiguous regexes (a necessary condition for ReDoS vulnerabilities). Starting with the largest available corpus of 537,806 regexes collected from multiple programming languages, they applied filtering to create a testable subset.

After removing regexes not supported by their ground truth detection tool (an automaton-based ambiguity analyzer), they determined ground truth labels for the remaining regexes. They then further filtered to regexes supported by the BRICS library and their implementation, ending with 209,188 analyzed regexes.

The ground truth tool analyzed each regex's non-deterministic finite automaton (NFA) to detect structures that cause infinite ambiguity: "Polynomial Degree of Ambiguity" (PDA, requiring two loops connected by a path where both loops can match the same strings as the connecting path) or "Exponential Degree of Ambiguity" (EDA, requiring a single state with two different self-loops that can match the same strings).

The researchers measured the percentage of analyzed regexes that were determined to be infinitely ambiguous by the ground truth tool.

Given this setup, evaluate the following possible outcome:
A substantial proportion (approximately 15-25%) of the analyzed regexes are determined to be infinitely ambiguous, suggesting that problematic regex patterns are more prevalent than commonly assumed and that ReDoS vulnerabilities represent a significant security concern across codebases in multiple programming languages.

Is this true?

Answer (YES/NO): YES